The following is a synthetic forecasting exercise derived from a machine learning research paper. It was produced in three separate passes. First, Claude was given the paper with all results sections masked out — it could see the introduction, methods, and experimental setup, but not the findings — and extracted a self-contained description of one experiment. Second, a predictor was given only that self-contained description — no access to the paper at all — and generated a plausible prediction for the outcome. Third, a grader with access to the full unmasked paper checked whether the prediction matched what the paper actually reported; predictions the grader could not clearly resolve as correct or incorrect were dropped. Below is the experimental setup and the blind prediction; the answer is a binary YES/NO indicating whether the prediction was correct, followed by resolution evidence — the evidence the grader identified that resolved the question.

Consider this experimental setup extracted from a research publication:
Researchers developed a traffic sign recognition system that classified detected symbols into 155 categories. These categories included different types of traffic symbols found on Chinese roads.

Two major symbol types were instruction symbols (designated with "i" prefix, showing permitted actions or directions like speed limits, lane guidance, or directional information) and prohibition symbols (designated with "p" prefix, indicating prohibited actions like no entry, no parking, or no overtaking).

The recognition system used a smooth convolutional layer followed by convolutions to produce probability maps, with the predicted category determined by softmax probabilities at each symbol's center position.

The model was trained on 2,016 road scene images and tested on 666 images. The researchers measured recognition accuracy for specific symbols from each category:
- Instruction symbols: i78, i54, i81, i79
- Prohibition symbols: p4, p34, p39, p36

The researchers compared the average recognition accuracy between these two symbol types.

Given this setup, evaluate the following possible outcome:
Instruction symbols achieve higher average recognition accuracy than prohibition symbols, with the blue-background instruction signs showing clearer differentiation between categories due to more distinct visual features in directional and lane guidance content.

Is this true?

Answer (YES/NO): NO